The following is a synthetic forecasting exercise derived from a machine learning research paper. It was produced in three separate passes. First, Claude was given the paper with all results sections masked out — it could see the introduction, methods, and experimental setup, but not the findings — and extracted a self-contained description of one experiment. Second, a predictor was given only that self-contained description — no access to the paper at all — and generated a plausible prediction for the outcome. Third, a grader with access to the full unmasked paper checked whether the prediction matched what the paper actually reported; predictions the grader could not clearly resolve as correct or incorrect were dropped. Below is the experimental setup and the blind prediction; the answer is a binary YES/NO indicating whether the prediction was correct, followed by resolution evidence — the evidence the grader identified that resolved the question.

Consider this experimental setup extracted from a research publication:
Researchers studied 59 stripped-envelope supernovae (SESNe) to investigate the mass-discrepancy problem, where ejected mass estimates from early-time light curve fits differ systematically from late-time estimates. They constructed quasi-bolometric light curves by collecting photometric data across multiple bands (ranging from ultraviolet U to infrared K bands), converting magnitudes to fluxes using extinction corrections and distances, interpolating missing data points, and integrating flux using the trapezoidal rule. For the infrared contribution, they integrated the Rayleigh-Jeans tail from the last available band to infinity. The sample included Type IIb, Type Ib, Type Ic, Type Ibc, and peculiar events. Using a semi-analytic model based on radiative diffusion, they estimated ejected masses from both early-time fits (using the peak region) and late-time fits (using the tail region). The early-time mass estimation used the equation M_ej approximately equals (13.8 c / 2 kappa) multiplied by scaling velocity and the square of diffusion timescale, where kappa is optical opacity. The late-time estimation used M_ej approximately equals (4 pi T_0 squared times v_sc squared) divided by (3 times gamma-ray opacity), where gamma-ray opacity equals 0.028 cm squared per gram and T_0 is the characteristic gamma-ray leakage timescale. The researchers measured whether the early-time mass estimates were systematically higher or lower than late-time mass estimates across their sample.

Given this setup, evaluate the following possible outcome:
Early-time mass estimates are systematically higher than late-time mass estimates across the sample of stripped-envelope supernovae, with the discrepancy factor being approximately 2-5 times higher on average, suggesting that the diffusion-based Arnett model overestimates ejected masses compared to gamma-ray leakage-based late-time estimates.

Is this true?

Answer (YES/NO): NO